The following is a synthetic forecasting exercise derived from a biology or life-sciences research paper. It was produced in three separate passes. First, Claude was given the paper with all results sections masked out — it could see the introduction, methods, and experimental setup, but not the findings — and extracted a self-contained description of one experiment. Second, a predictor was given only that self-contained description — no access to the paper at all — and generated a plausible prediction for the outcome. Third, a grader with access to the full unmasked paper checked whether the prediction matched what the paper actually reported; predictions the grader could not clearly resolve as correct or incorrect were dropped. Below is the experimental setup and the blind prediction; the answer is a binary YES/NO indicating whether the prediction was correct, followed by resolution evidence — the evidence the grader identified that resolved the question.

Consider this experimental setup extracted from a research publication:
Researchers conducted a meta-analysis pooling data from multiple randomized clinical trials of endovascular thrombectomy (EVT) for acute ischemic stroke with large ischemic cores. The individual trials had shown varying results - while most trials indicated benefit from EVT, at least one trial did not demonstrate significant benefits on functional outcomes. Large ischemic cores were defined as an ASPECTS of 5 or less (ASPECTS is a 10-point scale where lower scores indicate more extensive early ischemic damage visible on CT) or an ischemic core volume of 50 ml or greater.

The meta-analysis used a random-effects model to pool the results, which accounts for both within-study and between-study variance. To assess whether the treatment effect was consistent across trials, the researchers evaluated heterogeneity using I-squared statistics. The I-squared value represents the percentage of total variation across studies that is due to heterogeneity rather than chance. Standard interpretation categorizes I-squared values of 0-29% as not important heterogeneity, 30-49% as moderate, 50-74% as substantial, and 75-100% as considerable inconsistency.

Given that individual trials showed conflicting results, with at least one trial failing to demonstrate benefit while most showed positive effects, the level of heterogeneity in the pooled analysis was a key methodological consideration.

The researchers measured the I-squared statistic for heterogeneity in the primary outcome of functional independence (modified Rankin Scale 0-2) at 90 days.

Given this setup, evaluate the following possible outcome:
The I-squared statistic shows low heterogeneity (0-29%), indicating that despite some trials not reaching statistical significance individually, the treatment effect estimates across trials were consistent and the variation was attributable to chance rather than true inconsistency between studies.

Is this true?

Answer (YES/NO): YES